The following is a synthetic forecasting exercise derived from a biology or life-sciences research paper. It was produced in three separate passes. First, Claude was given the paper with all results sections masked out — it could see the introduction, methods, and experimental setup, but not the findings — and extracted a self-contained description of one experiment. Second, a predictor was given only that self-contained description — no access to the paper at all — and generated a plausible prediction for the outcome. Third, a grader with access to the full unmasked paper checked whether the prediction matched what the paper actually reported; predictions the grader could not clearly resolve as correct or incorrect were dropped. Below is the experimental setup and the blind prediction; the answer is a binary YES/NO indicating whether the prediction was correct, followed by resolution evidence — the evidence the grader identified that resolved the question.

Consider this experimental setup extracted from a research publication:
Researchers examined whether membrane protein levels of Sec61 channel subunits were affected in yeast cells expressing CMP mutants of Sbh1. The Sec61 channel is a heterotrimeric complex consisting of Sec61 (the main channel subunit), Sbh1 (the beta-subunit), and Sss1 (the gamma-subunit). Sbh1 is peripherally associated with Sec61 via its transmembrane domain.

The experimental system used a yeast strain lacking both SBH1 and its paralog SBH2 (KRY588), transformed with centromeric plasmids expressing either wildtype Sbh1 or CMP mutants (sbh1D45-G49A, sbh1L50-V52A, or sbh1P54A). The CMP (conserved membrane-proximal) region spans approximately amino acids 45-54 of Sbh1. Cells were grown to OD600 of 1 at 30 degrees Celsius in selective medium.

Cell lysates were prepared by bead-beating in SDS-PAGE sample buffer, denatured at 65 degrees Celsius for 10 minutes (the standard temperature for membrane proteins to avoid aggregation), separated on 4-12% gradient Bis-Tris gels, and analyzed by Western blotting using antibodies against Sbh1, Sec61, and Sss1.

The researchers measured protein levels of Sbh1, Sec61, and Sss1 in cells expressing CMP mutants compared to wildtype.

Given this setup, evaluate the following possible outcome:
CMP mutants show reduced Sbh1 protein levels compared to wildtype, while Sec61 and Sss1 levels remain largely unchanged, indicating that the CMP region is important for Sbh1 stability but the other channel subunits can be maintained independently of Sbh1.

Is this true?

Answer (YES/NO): NO